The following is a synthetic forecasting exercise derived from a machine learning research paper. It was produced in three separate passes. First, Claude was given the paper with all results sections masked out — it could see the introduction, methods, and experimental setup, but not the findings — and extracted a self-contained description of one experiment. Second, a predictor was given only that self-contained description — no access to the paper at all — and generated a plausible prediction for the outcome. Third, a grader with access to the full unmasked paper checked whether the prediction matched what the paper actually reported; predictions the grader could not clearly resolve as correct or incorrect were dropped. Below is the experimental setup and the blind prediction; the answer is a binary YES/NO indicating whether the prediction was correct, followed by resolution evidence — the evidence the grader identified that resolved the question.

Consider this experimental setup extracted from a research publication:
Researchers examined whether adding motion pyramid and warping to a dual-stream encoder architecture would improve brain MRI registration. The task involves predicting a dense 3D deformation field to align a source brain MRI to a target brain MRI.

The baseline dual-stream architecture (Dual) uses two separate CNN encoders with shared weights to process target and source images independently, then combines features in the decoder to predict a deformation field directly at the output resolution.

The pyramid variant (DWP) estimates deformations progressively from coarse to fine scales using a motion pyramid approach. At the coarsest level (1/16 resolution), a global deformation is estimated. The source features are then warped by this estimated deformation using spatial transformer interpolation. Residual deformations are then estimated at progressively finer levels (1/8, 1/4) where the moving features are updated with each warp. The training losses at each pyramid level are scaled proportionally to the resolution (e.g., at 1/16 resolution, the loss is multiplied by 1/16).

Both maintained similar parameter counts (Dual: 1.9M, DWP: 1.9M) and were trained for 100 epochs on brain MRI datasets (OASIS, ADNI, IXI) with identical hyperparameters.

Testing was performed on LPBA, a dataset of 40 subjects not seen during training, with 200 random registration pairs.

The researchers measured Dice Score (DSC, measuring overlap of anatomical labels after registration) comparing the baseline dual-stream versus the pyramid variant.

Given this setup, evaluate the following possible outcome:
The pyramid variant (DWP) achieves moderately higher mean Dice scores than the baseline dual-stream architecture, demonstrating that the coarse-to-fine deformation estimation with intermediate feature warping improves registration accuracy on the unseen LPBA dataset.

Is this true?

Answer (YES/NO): YES